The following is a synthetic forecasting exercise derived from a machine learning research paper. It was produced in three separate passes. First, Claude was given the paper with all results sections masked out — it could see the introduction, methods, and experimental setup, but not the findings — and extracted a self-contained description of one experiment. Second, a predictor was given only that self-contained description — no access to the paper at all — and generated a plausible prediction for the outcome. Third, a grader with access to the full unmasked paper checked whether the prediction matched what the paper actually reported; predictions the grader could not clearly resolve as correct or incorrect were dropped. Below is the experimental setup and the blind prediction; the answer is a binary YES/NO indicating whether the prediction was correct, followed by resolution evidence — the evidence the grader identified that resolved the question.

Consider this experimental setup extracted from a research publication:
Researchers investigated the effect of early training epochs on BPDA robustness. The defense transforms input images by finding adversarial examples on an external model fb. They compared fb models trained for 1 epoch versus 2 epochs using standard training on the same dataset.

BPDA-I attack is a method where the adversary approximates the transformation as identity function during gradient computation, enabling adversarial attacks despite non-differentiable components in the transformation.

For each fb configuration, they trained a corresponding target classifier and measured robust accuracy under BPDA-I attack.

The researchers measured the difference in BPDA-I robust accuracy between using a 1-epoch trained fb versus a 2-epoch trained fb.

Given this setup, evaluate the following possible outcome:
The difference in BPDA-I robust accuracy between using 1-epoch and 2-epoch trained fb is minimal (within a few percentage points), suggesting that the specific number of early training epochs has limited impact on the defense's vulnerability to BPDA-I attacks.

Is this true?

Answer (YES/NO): NO